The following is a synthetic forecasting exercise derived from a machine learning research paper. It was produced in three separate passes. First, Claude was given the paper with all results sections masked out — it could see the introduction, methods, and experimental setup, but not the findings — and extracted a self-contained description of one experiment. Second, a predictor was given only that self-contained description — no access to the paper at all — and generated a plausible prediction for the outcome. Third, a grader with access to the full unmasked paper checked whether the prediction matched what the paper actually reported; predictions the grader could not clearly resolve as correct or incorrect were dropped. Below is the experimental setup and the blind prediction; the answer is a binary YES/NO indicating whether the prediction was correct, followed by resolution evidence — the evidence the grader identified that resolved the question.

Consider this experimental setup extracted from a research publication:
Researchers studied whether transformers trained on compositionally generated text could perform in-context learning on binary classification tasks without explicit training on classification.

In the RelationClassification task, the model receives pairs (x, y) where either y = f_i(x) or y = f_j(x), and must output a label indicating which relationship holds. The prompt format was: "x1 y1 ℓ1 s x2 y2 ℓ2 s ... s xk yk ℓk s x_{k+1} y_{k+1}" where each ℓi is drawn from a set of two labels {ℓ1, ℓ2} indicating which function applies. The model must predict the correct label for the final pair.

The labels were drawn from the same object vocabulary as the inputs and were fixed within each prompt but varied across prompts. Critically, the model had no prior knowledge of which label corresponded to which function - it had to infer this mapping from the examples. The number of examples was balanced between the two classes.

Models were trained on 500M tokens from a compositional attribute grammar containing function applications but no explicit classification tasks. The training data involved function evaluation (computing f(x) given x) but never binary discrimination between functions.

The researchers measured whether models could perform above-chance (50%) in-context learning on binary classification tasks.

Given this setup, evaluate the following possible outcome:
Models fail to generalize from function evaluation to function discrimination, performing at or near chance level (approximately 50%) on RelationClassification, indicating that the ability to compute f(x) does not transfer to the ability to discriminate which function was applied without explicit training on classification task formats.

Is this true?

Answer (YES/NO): NO